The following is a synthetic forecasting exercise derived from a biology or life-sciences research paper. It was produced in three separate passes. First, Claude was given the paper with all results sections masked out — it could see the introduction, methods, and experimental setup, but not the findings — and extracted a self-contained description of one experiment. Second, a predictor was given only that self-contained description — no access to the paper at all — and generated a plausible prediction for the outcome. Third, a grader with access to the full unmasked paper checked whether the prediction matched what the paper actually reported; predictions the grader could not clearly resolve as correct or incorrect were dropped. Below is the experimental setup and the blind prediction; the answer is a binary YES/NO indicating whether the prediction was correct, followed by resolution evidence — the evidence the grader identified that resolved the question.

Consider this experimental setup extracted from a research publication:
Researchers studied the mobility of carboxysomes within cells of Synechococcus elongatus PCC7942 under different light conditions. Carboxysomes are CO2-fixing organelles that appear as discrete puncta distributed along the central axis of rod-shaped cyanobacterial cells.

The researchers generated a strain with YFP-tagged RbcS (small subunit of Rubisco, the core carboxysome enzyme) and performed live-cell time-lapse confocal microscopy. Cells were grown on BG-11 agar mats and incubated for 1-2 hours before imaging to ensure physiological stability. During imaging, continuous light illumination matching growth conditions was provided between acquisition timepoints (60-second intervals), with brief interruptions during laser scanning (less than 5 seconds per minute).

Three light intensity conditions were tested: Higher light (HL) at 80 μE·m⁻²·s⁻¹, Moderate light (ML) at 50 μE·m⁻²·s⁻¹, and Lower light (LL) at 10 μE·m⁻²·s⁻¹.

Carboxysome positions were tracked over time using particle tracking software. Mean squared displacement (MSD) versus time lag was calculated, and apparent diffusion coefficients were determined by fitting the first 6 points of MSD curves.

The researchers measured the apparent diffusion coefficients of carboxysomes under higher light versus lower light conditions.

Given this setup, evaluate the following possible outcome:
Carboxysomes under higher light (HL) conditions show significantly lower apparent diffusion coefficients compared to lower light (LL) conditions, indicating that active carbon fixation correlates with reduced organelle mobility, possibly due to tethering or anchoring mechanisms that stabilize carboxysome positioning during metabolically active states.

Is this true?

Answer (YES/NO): NO